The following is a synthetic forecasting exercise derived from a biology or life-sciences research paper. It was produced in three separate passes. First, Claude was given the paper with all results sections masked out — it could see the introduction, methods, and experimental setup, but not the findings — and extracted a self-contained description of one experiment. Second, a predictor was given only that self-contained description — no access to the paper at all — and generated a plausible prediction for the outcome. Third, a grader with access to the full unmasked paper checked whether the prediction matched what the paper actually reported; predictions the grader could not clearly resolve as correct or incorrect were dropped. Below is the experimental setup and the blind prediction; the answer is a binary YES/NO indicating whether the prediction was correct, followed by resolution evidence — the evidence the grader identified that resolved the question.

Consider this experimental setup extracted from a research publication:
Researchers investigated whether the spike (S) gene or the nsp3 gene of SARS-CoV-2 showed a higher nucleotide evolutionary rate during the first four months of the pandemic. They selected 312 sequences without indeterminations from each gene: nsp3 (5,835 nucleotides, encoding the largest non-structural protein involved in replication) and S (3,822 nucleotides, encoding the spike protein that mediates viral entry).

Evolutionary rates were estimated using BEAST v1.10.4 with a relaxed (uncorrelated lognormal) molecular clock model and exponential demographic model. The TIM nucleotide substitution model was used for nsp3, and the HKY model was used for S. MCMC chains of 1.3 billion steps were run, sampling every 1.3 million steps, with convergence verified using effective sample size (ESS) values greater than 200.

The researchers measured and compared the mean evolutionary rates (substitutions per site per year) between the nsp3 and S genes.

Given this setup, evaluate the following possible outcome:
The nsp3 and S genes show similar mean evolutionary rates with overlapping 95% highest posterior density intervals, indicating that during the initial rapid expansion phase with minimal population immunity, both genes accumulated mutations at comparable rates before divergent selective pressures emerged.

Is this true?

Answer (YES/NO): NO